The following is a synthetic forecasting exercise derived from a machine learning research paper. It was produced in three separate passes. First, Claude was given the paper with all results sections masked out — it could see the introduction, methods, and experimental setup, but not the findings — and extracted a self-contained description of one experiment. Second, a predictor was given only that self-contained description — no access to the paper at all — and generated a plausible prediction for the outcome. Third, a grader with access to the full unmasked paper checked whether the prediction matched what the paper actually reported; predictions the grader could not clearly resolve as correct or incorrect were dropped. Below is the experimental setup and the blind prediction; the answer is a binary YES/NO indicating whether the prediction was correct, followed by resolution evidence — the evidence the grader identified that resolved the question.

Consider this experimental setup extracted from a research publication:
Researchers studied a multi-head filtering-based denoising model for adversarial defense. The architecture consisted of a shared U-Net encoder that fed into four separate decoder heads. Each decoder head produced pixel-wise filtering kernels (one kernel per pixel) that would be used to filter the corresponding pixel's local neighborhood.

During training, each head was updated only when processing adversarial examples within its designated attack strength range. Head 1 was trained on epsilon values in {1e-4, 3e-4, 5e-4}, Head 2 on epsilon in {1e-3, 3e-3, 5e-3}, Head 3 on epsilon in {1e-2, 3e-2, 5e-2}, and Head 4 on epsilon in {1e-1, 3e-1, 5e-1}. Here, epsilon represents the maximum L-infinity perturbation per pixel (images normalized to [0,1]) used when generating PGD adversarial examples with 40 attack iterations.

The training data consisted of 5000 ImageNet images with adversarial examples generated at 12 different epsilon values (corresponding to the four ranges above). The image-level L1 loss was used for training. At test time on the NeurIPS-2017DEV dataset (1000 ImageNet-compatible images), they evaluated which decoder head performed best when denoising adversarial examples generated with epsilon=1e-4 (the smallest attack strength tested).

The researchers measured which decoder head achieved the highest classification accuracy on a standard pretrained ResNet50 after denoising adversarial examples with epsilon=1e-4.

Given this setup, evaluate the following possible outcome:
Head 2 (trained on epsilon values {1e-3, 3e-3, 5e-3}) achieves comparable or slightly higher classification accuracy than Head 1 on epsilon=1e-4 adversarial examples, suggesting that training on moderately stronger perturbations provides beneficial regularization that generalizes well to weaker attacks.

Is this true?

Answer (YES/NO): YES